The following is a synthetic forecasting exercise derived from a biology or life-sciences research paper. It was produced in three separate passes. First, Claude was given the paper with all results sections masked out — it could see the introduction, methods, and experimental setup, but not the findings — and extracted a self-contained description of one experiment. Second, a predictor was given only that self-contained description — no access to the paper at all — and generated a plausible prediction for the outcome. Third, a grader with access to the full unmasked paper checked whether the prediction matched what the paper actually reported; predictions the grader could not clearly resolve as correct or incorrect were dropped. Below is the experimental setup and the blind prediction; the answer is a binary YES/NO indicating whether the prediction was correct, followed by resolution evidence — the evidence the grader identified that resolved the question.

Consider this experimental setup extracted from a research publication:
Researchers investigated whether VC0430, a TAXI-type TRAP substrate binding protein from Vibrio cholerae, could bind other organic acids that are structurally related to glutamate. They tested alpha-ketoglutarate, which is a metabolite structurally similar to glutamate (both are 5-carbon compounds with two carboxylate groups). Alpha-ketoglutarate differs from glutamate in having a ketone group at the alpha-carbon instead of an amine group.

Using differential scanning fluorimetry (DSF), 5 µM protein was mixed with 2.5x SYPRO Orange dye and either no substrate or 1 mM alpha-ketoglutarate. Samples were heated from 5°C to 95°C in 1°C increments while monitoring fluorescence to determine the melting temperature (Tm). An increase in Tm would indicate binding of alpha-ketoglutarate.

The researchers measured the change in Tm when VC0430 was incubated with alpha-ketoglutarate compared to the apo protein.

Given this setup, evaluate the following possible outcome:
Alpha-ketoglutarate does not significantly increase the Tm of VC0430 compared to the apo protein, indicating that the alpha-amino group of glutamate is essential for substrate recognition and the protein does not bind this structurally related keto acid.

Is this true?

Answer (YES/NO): YES